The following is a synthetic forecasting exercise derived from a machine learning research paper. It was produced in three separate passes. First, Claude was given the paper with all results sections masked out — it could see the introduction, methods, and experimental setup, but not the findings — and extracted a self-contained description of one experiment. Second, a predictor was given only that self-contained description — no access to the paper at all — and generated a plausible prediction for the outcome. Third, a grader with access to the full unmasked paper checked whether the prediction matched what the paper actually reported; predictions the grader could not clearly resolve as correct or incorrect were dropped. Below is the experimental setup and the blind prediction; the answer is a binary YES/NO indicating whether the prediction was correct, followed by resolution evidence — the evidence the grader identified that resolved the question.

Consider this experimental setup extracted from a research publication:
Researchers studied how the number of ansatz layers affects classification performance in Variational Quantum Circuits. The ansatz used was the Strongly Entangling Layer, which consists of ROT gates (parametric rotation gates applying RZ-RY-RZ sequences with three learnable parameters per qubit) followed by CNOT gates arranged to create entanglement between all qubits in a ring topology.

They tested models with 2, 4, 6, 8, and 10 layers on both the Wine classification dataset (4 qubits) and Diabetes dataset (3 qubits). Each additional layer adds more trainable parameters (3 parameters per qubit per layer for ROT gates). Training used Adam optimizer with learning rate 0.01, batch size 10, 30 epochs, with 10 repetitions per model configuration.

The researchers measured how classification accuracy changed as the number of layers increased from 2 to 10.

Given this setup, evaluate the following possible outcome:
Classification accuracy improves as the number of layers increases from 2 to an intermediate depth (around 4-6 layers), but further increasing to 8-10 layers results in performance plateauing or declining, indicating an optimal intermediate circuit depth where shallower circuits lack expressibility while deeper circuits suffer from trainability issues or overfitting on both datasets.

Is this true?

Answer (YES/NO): NO